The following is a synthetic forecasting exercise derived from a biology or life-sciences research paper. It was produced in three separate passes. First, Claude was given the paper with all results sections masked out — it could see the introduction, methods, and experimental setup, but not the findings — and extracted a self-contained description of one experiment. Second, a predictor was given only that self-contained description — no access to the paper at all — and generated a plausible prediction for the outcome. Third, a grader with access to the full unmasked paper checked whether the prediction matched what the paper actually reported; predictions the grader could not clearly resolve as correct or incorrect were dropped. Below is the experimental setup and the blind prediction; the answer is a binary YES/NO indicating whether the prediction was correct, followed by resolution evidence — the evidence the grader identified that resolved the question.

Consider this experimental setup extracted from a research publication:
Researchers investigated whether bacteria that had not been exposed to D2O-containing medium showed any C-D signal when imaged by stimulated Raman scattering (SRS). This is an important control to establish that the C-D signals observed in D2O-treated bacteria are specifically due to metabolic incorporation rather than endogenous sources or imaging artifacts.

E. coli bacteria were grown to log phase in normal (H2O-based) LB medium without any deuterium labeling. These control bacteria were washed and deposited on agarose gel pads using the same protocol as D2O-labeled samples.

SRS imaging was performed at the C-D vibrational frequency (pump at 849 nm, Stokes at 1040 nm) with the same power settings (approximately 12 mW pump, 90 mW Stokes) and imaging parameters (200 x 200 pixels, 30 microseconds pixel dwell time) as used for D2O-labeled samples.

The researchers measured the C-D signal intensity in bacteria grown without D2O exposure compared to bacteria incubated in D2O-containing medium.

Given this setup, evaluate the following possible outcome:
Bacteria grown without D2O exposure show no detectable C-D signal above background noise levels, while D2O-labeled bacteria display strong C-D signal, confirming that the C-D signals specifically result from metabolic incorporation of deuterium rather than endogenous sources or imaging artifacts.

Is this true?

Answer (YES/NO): YES